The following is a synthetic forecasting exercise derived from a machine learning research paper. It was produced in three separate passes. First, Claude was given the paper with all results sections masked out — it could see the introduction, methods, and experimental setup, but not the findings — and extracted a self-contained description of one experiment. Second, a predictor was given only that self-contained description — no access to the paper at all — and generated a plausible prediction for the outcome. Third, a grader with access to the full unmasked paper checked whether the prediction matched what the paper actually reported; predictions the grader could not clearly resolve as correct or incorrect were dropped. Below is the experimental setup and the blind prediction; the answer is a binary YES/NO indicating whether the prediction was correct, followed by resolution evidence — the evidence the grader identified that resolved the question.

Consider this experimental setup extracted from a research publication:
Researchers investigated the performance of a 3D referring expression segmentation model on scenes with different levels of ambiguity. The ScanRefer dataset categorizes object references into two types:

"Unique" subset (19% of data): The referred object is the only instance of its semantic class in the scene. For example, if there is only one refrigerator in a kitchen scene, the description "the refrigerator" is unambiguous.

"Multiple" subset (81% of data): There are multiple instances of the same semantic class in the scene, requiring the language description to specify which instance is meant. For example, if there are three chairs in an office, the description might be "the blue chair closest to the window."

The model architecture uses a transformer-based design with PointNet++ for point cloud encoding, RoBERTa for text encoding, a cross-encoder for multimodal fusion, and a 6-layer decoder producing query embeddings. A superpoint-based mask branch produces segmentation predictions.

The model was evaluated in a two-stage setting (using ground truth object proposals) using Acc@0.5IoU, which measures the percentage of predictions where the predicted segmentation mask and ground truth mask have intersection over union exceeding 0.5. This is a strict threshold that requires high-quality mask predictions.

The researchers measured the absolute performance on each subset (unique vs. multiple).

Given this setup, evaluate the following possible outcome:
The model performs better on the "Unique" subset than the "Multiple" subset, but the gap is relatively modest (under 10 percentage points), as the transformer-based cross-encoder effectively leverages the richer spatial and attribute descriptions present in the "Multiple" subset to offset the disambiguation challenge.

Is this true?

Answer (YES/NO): NO